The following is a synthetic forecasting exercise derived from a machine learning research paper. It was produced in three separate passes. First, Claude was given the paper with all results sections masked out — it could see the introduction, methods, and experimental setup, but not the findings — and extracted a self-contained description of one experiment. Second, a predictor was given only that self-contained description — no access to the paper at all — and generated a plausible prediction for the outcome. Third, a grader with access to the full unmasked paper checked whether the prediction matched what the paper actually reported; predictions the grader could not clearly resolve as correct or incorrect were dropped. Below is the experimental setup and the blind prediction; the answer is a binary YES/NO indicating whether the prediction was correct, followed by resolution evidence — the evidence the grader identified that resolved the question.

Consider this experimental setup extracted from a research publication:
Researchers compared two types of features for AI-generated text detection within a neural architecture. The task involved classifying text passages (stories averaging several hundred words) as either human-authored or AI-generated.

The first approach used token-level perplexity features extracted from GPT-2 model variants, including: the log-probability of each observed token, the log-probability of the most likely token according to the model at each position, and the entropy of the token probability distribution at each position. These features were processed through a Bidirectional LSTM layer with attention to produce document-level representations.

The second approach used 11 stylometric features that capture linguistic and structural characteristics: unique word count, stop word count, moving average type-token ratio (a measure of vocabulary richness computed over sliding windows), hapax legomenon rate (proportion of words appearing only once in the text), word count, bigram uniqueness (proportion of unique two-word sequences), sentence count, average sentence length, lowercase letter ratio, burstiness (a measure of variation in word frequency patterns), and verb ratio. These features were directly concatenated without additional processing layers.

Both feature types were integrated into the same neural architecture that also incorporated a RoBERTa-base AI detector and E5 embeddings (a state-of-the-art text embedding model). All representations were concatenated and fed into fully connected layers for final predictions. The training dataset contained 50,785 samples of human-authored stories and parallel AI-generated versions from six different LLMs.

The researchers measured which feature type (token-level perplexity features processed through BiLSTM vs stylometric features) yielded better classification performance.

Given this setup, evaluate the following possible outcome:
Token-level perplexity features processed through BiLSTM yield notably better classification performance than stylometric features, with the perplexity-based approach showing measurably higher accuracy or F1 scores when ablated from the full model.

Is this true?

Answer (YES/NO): NO